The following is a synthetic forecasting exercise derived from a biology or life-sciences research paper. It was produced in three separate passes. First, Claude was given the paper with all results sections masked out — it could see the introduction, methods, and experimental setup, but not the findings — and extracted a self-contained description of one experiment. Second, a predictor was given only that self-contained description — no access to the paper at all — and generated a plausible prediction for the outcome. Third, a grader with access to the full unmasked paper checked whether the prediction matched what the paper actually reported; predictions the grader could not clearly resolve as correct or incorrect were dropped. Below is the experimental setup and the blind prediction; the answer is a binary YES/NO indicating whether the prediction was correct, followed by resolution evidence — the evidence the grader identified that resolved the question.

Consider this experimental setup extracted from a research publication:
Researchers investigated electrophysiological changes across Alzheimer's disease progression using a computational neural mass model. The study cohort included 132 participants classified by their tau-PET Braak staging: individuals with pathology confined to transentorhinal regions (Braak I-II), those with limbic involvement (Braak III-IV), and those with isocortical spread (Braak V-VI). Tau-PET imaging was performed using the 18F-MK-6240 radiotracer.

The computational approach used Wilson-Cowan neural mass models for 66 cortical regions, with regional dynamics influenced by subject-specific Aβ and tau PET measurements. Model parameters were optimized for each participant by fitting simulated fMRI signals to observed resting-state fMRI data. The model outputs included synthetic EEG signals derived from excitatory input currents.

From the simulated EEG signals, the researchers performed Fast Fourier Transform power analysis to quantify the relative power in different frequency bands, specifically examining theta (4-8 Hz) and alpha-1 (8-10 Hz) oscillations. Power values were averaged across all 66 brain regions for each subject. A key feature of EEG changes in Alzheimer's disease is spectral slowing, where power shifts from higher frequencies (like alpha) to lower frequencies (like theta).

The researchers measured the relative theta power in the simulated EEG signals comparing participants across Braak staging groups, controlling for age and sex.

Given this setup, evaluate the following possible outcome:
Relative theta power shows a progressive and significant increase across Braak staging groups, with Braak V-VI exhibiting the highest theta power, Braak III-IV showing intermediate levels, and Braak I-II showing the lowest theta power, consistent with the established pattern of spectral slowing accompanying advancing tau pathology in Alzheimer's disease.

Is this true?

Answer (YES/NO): NO